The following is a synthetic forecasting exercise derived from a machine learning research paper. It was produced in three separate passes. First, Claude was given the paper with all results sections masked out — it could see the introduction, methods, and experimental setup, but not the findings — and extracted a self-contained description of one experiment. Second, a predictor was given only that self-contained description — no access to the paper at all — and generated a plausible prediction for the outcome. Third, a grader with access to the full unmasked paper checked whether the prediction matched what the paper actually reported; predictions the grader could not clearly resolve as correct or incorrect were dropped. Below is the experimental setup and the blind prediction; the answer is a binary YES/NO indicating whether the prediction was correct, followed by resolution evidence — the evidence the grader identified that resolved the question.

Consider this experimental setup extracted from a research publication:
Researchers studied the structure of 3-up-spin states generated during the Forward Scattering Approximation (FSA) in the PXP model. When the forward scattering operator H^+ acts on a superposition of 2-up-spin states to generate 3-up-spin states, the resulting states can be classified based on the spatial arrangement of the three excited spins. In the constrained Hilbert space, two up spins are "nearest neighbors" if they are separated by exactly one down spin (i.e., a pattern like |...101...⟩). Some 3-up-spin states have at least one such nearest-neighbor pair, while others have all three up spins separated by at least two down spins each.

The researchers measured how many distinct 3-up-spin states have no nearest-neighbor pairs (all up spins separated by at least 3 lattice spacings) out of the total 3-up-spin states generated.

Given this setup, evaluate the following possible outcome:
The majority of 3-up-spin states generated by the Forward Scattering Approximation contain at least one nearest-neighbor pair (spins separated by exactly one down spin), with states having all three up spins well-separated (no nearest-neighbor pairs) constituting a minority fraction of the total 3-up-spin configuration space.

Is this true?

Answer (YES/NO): YES